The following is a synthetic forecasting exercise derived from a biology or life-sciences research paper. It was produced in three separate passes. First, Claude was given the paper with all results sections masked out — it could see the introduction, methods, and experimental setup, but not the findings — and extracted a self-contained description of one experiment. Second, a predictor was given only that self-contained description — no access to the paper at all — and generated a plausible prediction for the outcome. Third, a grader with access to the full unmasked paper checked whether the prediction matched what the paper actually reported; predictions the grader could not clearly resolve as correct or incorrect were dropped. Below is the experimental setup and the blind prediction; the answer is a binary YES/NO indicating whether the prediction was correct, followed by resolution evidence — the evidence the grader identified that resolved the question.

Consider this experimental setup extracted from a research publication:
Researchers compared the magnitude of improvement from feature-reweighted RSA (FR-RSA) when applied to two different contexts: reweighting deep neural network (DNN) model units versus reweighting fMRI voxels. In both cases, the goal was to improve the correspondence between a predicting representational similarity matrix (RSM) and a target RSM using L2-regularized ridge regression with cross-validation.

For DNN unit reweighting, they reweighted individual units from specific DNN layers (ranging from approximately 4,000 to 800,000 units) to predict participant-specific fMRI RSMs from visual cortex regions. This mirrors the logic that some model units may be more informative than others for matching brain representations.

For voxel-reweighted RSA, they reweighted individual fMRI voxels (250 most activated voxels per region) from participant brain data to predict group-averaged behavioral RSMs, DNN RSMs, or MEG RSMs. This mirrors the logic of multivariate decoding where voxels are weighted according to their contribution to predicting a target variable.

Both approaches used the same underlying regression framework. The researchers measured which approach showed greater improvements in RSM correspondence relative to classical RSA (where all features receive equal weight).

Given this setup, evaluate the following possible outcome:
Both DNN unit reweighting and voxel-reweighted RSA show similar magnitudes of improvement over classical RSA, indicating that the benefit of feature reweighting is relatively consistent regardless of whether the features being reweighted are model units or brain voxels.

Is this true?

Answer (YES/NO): NO